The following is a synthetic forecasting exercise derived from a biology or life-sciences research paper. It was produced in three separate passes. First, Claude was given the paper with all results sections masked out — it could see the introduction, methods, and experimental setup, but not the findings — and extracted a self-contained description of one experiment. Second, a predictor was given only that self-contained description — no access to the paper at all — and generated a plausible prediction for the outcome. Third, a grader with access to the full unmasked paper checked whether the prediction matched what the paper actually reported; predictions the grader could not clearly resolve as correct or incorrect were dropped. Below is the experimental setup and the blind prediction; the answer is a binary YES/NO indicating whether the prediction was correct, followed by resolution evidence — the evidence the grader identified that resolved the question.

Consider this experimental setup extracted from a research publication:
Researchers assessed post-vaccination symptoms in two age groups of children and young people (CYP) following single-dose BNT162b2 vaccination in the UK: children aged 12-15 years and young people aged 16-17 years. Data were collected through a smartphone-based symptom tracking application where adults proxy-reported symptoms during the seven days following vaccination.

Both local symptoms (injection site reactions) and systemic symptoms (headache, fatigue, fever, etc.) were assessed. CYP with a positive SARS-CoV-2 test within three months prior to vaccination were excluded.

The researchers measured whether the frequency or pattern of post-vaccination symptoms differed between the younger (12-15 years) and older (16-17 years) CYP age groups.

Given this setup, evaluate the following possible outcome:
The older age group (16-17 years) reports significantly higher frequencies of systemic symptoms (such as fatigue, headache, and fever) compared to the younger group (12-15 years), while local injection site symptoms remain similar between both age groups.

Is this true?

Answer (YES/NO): NO